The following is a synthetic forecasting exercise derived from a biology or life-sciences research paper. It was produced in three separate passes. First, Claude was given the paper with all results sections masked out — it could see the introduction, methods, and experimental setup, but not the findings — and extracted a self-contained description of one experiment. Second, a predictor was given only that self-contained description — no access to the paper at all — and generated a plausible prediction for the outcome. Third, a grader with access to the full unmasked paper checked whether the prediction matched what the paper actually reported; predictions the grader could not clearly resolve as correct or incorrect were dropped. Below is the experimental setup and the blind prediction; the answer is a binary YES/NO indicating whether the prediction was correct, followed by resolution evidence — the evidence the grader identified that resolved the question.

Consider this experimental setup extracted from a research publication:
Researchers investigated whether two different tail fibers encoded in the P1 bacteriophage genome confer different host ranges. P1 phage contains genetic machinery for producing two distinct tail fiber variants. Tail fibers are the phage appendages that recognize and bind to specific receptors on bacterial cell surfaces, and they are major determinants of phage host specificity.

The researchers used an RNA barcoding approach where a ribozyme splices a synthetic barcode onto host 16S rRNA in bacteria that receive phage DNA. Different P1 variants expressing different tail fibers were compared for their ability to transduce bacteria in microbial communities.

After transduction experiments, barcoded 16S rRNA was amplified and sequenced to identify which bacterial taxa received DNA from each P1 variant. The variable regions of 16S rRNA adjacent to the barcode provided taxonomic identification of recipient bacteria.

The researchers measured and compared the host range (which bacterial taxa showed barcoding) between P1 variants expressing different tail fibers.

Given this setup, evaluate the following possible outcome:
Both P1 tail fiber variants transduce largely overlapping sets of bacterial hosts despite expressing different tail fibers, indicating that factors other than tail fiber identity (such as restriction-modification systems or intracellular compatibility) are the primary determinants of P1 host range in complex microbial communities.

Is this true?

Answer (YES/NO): NO